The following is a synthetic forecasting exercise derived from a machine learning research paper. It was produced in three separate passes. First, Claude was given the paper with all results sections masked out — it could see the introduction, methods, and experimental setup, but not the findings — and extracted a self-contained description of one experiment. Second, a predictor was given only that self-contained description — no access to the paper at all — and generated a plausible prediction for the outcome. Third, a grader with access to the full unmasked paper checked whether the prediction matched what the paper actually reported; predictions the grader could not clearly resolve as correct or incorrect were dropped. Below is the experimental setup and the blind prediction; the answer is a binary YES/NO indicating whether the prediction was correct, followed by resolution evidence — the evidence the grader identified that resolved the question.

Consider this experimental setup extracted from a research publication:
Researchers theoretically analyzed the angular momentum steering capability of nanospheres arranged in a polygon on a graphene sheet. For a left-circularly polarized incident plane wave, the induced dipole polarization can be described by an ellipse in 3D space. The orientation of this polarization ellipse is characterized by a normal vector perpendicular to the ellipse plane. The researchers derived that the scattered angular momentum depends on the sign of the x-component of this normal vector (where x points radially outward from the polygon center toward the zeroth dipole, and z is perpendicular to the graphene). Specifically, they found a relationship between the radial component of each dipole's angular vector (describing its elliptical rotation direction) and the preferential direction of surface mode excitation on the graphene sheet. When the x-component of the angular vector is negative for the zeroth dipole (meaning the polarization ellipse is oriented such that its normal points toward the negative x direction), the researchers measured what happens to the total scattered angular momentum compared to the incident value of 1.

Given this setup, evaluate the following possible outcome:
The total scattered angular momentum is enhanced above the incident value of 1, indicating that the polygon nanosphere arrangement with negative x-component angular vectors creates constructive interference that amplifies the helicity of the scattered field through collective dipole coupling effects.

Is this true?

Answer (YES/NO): YES